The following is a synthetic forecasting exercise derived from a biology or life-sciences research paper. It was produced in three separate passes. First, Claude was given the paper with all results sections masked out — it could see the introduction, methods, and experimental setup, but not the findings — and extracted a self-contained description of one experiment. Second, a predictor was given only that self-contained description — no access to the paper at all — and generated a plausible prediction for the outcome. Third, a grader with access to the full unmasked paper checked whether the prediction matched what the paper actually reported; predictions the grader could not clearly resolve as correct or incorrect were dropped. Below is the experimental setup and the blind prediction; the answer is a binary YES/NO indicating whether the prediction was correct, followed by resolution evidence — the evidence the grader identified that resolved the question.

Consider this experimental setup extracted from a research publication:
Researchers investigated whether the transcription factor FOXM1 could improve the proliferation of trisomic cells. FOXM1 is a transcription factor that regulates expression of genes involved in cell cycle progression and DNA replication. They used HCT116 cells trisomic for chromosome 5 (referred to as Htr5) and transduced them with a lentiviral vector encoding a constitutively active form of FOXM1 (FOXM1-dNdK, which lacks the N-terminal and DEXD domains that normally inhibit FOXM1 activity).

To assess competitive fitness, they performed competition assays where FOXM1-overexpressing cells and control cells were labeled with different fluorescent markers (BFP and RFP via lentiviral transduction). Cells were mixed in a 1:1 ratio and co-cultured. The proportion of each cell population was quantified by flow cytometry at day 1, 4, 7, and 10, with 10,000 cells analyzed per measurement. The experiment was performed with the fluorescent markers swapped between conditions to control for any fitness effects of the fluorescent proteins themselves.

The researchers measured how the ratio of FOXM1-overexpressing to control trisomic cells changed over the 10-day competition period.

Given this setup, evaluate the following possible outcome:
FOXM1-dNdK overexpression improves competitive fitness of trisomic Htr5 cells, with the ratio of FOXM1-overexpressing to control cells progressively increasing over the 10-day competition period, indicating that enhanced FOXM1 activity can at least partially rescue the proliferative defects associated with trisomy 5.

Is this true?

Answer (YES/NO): YES